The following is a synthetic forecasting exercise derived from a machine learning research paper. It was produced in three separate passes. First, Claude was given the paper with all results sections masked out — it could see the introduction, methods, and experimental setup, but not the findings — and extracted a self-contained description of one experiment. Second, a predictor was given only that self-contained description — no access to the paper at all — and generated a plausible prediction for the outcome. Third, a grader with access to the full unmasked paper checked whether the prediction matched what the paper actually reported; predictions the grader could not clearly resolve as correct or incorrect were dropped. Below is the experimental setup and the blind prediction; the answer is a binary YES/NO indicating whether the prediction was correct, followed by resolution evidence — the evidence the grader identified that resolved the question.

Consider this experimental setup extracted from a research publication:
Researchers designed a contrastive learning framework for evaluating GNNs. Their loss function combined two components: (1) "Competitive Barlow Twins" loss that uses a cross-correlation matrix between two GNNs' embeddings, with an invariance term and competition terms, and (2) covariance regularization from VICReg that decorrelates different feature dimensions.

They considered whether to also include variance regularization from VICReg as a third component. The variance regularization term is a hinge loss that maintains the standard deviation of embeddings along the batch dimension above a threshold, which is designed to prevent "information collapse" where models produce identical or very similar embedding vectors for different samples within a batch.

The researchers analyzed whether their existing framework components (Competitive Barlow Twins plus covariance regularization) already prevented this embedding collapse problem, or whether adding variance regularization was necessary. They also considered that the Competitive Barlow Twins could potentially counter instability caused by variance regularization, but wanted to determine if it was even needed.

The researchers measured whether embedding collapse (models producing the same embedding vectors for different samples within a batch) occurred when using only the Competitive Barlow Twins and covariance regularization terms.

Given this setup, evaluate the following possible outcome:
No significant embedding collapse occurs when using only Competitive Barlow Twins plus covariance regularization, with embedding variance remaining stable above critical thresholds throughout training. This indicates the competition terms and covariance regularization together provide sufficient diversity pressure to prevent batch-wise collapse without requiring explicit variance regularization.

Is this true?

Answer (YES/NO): YES